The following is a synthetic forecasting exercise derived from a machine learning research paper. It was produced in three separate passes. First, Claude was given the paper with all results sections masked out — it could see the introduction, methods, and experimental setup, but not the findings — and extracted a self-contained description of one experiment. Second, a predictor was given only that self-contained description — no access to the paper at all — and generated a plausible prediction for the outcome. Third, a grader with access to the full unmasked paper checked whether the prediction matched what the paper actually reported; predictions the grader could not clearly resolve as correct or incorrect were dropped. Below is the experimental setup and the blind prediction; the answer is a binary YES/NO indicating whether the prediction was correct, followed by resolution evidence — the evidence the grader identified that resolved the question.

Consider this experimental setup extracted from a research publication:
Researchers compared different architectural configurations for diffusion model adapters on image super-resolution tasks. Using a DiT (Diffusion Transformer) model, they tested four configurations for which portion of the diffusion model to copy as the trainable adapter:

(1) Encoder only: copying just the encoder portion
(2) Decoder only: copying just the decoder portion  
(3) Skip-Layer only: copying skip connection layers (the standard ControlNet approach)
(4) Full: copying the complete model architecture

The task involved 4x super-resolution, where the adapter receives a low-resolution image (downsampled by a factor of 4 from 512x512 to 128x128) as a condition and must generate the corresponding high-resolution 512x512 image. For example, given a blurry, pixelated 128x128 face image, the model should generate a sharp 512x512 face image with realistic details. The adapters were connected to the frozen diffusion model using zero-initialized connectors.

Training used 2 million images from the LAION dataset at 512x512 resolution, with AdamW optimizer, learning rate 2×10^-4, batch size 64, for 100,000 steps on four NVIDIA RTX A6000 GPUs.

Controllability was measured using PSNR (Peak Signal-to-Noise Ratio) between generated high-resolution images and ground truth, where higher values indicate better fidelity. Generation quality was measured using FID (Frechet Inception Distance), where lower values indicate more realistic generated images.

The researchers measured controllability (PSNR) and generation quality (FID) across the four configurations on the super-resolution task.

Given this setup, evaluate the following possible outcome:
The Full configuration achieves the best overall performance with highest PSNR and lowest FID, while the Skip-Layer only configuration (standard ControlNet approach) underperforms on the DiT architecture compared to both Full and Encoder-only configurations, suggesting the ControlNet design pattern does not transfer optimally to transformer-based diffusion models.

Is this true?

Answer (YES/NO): NO